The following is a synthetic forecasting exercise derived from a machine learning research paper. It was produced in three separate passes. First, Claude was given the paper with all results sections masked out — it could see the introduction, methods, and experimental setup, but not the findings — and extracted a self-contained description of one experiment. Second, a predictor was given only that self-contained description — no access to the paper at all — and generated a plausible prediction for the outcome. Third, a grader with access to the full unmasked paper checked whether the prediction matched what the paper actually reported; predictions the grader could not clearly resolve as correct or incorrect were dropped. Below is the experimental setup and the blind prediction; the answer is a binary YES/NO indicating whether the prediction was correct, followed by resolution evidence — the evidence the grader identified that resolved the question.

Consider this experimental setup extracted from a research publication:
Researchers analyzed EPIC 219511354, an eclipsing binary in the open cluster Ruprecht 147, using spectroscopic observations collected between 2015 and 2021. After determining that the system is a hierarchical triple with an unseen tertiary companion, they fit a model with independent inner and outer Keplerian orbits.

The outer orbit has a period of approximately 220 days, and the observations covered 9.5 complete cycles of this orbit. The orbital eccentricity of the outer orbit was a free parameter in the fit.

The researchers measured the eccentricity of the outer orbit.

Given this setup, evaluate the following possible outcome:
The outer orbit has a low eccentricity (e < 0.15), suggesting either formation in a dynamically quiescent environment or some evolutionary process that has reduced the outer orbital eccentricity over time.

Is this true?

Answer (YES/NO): NO